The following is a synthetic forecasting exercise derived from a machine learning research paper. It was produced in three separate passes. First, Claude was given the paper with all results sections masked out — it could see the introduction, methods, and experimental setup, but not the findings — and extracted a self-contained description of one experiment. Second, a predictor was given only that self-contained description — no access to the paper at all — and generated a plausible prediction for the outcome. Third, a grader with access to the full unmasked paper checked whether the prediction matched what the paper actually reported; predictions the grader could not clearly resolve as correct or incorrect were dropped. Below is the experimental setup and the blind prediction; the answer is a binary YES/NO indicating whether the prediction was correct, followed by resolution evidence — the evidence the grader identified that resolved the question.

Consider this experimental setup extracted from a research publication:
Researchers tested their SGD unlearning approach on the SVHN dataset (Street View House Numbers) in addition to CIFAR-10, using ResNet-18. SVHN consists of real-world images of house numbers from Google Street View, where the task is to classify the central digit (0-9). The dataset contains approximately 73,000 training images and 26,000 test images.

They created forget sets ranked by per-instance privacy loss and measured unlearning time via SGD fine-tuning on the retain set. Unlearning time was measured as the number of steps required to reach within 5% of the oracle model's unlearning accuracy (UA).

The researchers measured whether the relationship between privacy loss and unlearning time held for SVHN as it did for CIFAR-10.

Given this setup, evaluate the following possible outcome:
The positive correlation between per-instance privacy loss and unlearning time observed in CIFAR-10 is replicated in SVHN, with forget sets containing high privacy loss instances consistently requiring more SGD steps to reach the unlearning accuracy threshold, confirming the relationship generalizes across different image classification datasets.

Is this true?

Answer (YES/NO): YES